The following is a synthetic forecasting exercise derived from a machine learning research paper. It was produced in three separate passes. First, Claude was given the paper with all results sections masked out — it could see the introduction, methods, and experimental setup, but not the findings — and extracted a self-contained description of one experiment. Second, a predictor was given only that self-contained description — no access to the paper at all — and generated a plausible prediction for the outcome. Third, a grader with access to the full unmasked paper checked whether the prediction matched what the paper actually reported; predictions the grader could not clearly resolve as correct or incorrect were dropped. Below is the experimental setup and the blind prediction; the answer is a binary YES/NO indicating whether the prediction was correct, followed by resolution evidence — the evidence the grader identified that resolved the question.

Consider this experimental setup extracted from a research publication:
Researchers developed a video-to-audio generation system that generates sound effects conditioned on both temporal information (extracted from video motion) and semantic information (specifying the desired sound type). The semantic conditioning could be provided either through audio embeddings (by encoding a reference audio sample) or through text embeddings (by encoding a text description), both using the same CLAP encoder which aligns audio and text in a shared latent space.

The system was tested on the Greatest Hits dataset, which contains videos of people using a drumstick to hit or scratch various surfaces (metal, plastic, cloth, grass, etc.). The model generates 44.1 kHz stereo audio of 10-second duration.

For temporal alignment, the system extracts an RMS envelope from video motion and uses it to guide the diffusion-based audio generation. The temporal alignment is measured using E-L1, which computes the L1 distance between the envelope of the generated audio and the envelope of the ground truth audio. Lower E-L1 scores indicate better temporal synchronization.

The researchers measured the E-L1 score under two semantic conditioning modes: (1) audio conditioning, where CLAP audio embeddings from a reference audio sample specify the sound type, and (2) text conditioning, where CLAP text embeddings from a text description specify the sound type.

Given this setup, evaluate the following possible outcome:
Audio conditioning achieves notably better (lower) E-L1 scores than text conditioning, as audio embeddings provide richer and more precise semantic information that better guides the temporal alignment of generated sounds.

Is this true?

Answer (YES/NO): NO